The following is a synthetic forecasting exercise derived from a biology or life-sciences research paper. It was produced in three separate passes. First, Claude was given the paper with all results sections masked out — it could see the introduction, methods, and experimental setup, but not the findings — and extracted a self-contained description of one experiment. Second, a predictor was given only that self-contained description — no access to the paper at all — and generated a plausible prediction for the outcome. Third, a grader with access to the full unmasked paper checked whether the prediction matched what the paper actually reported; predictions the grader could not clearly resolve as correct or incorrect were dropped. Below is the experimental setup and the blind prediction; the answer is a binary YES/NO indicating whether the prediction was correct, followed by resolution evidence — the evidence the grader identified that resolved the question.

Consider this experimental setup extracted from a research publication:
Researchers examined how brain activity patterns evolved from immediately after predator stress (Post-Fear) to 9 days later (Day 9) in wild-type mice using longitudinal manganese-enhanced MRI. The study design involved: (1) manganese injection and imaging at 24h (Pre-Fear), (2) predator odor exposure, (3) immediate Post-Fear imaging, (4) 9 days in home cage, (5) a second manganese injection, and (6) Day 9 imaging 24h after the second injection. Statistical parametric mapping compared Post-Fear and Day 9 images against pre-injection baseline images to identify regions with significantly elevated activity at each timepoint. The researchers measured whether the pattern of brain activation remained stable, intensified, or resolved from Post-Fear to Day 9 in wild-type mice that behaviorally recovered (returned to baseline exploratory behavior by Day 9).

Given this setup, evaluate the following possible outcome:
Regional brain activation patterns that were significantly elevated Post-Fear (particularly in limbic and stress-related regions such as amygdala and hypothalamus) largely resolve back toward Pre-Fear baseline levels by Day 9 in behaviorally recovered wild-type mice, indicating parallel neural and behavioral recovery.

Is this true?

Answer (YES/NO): NO